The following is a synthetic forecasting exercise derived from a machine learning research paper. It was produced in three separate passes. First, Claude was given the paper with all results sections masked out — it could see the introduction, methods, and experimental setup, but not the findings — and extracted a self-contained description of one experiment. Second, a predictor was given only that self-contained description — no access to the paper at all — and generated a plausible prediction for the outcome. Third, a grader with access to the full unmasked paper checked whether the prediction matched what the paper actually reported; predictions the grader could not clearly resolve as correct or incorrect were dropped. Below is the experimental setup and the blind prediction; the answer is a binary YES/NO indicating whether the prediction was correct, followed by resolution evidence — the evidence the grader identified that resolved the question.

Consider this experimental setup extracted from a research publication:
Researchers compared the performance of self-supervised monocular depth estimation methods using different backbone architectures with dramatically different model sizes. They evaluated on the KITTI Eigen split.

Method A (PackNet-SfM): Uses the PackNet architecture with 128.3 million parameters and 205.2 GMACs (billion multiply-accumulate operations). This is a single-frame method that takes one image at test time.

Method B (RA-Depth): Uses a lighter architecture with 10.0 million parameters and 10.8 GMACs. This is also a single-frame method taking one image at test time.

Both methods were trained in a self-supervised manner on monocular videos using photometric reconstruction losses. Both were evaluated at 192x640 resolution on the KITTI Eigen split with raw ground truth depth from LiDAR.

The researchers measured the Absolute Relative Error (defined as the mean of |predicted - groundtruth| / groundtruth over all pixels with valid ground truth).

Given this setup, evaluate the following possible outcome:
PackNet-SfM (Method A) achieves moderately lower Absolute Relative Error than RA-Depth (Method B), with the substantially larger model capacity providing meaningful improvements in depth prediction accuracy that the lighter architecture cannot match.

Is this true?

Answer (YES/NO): NO